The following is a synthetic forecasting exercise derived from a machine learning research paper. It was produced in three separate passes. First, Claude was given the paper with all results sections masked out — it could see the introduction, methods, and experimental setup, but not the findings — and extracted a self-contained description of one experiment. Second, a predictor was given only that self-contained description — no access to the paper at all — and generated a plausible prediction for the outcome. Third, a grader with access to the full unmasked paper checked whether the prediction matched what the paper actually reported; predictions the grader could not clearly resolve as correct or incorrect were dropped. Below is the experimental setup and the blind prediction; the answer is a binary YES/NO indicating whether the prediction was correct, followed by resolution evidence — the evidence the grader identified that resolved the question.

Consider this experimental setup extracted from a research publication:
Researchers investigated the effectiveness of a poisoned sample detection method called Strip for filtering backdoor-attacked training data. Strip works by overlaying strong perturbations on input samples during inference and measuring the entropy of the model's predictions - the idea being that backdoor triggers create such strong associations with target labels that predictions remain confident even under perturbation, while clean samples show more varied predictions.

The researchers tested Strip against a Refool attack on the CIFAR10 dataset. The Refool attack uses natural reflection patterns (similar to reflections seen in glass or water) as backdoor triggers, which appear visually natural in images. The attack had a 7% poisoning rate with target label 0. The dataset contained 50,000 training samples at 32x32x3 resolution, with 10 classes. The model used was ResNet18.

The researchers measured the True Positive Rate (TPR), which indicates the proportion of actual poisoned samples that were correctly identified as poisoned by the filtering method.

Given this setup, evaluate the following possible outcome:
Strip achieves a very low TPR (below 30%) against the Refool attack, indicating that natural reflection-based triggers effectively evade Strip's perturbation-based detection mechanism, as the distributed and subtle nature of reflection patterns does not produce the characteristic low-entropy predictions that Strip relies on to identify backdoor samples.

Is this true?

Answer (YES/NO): YES